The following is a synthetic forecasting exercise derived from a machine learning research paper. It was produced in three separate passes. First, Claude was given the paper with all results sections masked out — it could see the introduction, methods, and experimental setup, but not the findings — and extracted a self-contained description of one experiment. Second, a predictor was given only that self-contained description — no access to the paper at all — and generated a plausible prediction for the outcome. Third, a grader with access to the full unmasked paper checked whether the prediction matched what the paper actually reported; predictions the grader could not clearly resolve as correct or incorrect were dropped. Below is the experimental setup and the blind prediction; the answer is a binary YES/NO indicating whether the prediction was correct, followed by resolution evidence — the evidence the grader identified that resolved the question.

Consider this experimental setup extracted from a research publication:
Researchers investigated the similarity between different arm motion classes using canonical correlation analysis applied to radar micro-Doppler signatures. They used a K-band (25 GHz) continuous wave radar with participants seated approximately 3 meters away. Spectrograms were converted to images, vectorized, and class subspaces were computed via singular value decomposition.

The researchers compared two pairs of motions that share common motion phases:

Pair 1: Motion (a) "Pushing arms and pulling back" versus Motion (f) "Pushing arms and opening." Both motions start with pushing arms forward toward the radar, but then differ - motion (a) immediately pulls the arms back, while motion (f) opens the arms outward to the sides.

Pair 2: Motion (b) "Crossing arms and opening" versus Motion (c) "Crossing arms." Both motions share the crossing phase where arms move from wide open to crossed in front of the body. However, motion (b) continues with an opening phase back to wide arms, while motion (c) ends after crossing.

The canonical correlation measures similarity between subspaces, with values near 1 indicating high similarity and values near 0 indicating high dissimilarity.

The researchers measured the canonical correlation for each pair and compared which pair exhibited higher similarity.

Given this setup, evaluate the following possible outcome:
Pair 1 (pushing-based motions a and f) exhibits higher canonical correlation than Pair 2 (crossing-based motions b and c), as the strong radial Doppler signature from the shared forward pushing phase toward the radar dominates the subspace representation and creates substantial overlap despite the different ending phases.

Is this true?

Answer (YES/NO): YES